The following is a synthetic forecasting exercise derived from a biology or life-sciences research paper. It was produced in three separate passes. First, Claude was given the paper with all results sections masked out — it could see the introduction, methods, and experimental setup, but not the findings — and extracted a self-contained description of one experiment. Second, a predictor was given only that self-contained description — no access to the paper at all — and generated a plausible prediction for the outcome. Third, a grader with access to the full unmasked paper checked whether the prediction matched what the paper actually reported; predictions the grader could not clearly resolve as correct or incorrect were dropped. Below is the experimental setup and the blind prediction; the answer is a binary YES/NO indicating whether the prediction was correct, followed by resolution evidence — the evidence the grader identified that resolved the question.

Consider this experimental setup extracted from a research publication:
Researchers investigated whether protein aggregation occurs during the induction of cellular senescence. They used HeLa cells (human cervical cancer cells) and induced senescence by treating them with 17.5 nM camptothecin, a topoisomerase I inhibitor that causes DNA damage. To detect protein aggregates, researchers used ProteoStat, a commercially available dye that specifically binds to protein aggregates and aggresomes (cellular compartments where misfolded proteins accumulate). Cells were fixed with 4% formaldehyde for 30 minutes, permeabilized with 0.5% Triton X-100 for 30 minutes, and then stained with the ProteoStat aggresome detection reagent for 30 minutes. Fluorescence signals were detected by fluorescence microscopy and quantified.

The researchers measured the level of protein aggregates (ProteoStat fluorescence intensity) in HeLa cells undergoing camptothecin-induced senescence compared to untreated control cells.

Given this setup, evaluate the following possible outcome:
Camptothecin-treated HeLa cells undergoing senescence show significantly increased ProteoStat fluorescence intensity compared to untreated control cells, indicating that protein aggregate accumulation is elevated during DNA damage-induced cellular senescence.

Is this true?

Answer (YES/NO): YES